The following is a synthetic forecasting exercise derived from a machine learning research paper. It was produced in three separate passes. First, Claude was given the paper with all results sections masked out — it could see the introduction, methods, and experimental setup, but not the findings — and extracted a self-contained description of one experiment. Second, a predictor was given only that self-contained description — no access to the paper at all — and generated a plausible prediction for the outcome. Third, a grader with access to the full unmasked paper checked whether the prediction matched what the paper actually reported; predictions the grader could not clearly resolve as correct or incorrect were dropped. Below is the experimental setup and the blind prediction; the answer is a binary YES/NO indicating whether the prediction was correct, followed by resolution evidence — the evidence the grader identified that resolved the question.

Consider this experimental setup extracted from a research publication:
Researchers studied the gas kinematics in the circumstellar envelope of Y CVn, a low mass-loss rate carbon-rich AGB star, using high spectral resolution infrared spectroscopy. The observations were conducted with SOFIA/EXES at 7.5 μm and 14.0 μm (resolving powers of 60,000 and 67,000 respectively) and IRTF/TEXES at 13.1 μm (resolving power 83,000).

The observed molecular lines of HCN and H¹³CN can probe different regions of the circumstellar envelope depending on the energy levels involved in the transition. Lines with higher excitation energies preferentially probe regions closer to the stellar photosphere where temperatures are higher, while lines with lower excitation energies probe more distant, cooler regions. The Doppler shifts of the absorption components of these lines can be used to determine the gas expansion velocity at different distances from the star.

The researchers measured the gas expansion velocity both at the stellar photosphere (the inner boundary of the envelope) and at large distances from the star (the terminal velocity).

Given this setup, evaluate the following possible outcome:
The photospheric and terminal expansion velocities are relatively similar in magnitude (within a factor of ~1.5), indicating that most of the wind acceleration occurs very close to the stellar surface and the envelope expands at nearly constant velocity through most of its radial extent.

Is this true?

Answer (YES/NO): NO